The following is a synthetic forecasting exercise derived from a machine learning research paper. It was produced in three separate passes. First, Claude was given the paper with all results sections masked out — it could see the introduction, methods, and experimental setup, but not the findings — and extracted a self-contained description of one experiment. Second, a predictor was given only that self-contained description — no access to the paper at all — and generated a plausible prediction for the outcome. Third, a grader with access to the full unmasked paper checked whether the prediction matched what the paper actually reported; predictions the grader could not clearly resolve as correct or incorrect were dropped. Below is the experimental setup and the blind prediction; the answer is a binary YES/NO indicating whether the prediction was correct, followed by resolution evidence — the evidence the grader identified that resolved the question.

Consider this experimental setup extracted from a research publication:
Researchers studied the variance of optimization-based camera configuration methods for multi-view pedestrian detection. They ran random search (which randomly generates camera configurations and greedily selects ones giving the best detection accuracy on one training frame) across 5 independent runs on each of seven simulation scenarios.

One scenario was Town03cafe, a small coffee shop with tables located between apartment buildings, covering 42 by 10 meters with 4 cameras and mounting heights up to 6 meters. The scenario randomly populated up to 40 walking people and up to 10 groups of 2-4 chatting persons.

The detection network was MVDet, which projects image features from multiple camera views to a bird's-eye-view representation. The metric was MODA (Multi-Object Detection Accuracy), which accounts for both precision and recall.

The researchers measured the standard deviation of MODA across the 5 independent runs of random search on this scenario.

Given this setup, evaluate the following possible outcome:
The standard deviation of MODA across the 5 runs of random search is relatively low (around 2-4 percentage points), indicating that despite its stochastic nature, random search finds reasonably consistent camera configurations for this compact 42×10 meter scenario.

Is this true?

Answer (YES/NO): NO